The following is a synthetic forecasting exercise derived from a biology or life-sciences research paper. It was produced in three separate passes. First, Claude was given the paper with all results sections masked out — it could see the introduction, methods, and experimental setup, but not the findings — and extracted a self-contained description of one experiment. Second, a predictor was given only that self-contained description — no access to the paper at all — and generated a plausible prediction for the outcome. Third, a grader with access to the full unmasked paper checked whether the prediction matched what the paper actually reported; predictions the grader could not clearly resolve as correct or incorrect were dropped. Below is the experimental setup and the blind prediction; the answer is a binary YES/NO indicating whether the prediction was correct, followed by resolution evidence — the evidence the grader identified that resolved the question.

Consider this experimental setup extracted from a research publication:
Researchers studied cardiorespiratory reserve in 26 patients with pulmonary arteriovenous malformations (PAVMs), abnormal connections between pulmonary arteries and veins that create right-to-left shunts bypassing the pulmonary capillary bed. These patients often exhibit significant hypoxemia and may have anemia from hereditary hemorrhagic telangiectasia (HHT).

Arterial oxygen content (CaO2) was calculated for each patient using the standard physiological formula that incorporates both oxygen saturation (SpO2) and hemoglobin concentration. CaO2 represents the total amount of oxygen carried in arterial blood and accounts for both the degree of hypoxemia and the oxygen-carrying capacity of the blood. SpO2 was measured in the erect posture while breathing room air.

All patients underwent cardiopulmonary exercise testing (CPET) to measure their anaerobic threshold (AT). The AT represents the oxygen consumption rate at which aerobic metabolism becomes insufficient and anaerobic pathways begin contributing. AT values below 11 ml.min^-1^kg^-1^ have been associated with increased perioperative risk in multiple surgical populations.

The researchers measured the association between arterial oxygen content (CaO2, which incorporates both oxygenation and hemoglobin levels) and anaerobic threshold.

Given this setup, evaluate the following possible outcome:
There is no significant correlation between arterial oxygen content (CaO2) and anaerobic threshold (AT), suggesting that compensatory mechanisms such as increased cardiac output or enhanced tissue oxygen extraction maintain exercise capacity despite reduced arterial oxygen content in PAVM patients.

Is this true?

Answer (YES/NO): NO